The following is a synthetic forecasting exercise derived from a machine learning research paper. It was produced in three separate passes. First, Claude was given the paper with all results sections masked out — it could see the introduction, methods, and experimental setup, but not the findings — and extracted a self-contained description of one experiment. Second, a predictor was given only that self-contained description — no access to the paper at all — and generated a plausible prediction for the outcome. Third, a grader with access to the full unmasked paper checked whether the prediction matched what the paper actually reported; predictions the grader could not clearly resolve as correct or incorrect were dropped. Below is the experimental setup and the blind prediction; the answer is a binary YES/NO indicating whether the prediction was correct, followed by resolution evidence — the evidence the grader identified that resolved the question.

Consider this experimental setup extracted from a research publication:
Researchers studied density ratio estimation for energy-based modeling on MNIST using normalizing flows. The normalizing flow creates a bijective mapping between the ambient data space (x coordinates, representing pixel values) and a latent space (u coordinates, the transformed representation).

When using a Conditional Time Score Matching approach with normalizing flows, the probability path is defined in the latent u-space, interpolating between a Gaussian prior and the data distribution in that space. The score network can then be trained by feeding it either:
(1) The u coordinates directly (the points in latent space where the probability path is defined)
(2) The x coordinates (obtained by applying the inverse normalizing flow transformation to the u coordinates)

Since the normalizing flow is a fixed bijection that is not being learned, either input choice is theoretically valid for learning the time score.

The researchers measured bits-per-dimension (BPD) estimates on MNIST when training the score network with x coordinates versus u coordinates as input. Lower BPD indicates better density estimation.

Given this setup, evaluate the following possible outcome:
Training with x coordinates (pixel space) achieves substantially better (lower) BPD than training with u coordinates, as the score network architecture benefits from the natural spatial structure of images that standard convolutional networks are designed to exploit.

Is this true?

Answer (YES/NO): YES